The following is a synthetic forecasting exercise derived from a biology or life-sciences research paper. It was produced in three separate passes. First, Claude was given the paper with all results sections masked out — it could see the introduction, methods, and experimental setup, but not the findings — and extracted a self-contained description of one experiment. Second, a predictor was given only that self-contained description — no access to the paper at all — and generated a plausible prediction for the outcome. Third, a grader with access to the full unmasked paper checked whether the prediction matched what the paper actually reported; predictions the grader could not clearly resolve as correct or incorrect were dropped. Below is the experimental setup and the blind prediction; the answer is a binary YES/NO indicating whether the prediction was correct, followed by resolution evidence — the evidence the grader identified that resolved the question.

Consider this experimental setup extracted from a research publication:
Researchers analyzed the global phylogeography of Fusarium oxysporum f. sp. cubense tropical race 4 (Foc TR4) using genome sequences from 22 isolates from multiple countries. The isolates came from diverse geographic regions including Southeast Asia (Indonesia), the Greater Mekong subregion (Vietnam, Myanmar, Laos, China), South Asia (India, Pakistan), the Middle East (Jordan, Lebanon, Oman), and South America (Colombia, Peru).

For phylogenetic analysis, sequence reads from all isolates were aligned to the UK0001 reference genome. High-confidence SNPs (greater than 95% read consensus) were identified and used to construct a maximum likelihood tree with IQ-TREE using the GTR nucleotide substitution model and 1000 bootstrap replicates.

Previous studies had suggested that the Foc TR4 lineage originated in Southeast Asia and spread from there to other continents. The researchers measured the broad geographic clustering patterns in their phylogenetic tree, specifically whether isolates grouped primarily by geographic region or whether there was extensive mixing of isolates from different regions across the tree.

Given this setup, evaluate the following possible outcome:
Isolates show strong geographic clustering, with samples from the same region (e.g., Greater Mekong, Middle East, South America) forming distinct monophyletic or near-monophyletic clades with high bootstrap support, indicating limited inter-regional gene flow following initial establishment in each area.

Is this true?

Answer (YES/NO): YES